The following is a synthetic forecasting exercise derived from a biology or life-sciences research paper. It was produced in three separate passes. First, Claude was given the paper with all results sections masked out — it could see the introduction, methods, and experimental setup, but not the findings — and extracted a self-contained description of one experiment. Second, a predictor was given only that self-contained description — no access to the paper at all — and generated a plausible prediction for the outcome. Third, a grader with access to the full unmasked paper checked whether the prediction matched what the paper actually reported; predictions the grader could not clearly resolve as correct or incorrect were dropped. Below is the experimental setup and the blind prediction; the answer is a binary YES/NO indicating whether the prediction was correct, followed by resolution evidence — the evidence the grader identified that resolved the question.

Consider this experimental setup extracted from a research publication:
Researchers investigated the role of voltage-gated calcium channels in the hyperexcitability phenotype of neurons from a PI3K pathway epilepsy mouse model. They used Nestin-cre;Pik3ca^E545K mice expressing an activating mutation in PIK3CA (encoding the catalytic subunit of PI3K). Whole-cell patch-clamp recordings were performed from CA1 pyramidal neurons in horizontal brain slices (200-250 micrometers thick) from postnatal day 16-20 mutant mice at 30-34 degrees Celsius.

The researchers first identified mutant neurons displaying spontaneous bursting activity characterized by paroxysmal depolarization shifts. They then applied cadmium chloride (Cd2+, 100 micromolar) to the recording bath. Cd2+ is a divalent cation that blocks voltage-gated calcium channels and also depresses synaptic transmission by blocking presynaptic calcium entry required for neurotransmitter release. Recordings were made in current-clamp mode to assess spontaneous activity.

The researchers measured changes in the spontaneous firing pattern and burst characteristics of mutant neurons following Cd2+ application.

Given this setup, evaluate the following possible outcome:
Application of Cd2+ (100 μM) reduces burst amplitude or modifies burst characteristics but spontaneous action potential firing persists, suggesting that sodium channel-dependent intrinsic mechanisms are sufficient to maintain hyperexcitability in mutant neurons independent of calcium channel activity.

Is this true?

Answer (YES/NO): NO